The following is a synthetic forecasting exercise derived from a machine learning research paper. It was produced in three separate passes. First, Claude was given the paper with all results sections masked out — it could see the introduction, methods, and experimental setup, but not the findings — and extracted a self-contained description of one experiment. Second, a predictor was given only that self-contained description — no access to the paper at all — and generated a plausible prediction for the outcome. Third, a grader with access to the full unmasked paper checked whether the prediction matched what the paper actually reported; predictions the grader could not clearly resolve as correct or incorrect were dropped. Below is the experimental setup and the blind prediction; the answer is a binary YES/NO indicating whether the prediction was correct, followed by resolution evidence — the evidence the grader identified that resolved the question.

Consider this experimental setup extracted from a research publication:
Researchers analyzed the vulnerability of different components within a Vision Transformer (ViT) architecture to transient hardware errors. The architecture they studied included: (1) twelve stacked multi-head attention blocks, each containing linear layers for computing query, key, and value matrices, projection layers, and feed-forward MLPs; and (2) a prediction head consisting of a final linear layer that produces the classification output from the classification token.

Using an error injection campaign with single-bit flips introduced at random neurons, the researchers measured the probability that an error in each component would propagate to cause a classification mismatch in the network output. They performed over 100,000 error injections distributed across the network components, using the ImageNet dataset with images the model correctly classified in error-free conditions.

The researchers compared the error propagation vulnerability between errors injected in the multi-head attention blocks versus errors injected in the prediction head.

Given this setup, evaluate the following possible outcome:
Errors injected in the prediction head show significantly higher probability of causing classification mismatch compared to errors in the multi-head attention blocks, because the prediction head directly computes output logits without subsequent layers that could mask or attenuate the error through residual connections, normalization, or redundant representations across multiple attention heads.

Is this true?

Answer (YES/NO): YES